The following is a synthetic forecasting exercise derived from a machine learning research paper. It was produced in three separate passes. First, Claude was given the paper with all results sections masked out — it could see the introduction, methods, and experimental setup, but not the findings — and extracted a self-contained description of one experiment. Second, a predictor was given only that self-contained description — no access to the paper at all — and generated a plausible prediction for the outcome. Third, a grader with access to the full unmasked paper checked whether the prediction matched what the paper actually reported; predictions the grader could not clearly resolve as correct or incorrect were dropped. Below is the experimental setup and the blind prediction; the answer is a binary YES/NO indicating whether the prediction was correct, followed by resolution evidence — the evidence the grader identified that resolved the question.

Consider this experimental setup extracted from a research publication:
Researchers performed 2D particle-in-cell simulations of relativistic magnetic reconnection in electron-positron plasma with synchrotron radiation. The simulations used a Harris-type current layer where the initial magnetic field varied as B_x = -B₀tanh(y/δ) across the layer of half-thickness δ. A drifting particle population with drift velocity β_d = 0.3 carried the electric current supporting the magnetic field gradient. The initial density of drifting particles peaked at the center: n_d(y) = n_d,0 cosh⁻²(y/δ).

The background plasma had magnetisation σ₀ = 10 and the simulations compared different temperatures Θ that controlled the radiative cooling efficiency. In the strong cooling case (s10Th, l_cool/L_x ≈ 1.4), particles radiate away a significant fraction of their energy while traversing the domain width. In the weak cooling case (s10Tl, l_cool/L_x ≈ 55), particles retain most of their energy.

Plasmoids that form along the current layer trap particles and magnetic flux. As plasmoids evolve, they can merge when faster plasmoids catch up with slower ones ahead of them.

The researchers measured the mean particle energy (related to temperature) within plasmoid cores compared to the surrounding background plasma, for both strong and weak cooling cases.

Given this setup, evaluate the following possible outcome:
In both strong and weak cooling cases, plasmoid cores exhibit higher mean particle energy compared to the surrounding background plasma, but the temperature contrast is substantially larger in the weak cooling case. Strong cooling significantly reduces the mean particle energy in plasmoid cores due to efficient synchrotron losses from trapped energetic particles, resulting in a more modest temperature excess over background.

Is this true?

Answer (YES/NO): NO